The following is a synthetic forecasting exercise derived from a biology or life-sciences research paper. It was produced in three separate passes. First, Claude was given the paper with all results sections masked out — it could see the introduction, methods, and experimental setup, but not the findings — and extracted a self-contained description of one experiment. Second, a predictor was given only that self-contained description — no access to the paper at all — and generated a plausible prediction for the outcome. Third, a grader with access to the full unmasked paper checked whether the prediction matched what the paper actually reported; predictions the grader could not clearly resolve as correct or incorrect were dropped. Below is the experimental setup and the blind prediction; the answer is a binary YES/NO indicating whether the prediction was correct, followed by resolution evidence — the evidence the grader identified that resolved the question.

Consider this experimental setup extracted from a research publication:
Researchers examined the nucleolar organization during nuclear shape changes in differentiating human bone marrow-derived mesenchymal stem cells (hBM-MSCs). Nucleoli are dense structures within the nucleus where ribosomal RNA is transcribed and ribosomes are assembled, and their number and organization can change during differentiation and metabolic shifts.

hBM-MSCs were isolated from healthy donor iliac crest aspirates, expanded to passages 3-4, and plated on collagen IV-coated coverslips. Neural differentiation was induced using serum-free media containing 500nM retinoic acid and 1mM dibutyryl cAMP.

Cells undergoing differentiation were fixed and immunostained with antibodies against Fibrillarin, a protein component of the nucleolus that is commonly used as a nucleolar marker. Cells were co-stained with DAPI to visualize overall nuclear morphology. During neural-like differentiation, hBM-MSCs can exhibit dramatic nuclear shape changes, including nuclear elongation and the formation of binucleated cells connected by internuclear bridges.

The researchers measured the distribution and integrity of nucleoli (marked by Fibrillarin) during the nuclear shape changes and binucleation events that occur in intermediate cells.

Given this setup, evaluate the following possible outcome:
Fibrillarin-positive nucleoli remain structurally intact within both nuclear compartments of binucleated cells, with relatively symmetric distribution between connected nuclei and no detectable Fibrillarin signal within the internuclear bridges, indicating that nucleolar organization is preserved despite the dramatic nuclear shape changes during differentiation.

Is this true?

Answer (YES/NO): YES